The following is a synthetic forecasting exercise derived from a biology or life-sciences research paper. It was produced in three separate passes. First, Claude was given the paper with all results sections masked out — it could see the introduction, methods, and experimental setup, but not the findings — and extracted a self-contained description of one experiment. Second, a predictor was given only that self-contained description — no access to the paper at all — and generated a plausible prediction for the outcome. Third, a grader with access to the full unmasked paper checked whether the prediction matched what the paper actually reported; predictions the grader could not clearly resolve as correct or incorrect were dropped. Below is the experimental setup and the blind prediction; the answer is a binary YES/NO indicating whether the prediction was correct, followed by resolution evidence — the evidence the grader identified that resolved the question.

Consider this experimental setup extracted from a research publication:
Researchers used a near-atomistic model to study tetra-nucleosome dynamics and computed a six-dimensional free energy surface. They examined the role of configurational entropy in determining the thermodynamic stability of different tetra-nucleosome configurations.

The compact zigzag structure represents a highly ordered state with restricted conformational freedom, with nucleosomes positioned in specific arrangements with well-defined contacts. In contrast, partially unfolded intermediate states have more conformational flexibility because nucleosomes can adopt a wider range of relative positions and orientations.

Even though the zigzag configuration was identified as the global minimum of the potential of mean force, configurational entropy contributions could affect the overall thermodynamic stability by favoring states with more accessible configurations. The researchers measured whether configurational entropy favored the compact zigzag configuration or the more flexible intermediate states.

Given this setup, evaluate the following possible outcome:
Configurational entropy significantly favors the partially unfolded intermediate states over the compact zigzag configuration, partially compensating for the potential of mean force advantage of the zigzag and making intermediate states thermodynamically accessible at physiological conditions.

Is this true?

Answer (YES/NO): YES